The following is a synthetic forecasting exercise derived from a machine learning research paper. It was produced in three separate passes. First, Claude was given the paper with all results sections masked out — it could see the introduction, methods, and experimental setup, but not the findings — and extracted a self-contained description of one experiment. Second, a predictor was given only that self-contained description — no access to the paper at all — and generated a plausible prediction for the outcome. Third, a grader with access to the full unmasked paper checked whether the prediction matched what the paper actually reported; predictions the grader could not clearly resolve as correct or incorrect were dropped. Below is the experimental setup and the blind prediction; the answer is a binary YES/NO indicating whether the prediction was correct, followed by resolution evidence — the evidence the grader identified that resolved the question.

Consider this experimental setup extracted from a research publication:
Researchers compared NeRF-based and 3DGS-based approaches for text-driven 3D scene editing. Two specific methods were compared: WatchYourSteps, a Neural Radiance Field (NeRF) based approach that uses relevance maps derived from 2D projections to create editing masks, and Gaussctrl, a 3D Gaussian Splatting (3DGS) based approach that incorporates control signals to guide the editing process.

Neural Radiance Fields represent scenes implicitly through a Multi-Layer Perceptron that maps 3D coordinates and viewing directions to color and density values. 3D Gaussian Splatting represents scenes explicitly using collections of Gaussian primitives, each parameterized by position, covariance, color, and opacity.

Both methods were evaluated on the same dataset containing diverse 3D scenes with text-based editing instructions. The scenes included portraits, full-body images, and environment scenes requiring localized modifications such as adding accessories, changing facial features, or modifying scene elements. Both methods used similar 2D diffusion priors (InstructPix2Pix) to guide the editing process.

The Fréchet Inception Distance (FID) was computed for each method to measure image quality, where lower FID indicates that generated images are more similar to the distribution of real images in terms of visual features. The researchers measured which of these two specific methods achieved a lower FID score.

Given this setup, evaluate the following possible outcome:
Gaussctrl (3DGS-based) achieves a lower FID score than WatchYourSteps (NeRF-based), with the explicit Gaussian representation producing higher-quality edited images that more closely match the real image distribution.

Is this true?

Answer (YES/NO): NO